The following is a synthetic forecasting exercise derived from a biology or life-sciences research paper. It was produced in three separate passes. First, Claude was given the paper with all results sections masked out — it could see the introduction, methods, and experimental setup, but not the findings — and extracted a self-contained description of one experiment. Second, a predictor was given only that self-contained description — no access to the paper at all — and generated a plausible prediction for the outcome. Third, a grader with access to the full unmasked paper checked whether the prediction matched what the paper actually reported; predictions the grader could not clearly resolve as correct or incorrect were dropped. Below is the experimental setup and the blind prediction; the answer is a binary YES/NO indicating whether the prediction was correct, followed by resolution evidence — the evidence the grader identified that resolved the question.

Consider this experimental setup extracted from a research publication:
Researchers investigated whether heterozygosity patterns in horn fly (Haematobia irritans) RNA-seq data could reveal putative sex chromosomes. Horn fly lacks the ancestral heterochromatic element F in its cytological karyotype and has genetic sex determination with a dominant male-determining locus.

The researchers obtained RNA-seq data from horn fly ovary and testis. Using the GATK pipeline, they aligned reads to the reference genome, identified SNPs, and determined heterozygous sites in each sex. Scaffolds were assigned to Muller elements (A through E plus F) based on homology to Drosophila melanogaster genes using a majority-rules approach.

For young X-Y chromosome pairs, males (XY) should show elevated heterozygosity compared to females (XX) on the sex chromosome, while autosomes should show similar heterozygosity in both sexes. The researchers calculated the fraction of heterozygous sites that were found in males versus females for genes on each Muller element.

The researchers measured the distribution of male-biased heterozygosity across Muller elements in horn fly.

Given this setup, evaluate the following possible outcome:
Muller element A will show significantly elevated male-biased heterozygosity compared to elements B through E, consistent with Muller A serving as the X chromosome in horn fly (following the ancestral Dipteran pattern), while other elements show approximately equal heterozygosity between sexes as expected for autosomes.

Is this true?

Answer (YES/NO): NO